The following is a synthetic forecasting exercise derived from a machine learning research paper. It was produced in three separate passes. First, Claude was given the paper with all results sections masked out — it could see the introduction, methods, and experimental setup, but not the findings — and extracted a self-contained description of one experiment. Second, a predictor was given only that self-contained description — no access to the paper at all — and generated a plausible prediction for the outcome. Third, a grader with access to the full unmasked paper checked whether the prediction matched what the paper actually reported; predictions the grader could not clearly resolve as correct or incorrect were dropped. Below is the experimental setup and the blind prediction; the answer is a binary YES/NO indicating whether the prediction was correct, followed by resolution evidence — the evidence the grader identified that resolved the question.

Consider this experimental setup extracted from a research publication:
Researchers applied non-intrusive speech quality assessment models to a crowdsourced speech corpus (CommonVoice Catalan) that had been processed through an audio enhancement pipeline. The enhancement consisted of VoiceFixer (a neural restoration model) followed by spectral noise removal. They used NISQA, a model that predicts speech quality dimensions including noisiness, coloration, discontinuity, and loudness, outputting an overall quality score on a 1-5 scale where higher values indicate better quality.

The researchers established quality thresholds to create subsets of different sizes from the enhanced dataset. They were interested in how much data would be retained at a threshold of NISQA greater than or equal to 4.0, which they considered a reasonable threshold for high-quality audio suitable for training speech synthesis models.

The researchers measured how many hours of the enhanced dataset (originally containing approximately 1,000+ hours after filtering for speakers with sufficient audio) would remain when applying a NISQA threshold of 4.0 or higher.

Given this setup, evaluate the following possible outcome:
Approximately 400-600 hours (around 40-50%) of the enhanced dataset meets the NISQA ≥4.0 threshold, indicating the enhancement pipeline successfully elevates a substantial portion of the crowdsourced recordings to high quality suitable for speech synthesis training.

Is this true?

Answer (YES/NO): NO